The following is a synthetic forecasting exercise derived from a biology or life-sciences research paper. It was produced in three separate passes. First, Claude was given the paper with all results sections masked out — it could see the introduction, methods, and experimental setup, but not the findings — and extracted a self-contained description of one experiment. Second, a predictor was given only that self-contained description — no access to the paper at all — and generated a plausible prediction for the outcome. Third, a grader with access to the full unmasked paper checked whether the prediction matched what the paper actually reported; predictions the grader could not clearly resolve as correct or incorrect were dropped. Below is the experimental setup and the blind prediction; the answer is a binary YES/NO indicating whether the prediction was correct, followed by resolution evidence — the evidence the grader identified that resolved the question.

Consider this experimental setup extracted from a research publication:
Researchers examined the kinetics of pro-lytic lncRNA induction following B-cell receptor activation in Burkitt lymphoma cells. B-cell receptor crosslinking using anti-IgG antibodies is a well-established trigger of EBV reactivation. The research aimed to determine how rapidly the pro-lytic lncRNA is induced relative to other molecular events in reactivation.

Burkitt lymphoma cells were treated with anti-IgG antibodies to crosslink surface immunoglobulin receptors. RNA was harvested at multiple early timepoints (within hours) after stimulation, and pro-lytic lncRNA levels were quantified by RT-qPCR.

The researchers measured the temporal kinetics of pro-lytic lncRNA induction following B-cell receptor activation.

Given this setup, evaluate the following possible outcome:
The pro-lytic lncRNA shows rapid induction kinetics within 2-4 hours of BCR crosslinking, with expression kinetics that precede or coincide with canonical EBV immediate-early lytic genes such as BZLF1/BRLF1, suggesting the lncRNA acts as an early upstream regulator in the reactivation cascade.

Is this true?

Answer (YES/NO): YES